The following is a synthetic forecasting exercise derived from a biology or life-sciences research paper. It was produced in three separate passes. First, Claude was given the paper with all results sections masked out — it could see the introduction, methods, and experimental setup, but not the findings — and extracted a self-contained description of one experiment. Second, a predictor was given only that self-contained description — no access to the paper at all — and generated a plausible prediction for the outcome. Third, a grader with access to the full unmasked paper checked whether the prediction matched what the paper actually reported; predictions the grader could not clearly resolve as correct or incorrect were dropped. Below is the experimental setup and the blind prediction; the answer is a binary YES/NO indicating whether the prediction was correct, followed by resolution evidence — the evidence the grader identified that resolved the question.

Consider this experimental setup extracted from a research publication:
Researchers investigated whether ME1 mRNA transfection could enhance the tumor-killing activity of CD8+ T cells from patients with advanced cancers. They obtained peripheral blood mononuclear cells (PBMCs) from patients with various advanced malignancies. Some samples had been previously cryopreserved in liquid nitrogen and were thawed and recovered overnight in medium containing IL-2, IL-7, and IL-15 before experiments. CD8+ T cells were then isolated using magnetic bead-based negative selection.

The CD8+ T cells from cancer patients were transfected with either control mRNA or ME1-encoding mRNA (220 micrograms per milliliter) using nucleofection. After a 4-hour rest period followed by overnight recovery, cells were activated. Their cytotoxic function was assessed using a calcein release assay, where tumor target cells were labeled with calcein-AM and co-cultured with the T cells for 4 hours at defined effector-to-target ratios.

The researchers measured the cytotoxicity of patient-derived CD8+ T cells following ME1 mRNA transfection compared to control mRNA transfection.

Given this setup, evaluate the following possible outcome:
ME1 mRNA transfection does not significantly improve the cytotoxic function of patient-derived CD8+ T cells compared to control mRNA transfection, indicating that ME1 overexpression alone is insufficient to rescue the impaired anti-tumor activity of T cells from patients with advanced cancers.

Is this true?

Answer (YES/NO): NO